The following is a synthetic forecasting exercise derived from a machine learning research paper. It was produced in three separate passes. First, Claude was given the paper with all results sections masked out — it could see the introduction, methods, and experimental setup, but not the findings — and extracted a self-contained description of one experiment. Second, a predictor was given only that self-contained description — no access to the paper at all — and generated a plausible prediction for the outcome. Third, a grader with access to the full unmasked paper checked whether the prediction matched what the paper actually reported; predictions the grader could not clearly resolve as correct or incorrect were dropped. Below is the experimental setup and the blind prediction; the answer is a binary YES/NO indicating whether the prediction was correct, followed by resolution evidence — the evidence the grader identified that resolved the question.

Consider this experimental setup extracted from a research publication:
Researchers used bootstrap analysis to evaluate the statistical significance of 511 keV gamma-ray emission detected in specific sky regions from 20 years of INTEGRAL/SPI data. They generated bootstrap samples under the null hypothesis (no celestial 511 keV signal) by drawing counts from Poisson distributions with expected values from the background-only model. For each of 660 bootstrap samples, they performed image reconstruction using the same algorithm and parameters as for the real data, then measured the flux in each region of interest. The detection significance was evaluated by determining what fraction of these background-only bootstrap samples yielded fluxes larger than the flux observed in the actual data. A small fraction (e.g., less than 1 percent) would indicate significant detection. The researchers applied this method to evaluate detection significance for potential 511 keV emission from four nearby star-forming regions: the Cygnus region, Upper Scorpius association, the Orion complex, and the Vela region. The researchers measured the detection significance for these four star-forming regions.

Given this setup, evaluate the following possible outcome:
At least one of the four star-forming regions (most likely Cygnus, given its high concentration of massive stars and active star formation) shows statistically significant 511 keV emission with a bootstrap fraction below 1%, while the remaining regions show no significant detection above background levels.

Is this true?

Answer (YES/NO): NO